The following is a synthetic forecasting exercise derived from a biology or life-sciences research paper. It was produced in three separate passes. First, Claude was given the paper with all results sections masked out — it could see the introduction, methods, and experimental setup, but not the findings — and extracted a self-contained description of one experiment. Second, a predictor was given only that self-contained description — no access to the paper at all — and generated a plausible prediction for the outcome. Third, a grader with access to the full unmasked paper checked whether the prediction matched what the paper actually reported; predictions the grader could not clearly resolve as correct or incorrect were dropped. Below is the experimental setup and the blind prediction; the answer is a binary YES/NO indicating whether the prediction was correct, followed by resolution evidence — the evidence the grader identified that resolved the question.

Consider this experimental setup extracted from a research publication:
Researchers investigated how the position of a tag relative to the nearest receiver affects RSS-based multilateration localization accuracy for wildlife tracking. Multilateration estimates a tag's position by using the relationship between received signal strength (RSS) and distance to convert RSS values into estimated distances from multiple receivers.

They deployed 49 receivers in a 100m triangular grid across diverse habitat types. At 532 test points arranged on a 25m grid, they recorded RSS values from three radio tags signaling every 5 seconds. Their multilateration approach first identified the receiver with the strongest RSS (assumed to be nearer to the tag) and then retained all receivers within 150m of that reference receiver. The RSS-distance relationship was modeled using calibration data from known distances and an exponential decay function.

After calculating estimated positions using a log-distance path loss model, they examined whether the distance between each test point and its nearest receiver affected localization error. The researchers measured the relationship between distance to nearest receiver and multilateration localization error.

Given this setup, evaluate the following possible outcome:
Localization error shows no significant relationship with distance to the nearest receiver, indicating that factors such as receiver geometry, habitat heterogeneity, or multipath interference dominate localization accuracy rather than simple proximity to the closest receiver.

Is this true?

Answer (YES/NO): NO